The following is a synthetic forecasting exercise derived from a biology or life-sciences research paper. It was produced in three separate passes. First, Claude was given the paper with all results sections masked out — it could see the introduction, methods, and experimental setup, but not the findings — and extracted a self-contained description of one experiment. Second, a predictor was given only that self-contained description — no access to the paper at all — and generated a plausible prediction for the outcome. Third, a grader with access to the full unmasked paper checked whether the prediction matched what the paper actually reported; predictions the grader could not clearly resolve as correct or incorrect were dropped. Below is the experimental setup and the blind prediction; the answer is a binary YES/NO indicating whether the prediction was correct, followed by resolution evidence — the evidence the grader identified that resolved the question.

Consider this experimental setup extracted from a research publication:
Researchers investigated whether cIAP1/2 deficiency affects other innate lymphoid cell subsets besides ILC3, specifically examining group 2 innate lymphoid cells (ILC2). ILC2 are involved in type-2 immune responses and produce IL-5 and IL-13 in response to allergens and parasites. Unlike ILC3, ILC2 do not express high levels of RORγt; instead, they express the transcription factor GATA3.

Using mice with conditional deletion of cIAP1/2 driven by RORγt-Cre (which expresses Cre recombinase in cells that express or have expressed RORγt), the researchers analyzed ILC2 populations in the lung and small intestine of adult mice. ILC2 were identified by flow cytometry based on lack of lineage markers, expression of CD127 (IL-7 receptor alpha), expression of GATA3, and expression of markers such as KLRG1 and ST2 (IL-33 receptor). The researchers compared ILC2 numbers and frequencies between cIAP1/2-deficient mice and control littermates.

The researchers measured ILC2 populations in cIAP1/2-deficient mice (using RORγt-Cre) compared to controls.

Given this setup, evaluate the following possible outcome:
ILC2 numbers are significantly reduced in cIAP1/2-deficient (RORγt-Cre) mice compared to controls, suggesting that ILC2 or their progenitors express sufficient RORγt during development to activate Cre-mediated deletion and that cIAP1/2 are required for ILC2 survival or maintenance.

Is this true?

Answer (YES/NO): NO